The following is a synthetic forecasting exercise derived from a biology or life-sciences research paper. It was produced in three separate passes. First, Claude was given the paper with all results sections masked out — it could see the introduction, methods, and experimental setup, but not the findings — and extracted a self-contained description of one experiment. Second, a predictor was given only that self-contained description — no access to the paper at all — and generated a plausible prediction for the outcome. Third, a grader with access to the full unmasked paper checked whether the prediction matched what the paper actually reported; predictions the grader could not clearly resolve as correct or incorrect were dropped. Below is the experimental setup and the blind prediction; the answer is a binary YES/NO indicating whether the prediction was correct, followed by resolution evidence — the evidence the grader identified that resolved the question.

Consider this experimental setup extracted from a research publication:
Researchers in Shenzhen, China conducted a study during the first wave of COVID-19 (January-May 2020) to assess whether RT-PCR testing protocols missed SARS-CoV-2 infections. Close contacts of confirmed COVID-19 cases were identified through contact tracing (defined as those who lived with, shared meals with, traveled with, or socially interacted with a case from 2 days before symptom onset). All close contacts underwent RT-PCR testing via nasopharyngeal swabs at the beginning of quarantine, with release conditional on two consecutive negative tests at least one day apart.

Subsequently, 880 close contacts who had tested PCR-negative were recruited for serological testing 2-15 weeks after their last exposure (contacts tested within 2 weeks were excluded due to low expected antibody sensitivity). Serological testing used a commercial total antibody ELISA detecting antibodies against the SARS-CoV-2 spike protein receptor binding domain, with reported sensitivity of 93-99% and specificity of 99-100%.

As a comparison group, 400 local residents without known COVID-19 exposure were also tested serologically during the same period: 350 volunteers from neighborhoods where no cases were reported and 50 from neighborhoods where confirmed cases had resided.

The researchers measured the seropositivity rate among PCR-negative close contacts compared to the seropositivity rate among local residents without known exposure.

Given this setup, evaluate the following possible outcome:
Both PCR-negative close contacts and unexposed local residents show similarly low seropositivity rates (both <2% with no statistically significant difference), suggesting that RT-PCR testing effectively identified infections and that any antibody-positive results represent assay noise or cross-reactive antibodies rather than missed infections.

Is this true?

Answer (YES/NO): NO